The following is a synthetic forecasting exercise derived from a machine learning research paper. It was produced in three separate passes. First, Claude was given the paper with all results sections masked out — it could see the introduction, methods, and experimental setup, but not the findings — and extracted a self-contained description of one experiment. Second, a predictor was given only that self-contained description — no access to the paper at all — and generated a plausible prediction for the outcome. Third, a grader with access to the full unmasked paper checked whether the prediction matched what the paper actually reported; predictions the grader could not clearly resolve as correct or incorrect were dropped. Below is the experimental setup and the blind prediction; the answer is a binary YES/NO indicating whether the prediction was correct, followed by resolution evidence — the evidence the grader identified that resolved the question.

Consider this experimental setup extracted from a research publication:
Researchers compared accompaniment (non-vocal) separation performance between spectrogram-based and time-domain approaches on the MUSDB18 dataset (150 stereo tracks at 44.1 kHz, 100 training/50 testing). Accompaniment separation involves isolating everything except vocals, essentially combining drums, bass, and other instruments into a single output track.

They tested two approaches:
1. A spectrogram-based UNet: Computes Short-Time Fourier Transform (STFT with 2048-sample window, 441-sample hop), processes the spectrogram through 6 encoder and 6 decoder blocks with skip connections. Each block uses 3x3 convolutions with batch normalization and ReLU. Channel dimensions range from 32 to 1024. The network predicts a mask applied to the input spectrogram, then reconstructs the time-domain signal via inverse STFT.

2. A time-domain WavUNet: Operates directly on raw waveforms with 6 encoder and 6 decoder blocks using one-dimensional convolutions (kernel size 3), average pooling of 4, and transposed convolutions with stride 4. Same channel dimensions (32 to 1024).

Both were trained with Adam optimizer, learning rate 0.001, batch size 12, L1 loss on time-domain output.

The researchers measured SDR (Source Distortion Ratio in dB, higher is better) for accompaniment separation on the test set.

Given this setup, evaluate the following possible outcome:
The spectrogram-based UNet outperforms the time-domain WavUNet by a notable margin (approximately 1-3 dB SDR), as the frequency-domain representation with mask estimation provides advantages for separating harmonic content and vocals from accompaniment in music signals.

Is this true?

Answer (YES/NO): YES